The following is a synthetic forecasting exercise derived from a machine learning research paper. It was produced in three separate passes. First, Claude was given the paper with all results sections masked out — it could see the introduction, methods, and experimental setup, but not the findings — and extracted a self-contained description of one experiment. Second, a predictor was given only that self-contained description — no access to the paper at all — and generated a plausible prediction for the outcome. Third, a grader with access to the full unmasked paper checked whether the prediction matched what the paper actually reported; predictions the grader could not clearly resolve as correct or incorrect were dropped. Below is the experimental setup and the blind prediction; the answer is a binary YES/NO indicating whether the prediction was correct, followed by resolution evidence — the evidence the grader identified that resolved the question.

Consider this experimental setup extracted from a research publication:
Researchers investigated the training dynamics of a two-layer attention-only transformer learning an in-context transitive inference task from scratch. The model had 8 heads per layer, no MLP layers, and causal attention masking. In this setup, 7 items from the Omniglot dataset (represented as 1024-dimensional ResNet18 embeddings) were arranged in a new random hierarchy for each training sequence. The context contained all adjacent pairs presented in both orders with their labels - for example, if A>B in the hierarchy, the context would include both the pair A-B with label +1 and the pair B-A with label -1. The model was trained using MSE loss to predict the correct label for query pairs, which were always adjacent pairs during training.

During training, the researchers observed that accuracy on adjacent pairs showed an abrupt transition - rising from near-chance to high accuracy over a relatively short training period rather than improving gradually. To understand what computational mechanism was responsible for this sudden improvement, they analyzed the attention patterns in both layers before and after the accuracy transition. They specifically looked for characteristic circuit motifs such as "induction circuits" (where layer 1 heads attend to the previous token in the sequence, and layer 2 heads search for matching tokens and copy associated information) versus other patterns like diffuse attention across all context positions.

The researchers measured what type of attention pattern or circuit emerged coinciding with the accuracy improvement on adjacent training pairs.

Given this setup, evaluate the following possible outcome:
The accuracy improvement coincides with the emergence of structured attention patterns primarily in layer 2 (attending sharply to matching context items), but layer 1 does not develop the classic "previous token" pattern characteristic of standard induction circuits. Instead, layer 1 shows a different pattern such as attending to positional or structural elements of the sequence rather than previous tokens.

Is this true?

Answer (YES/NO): NO